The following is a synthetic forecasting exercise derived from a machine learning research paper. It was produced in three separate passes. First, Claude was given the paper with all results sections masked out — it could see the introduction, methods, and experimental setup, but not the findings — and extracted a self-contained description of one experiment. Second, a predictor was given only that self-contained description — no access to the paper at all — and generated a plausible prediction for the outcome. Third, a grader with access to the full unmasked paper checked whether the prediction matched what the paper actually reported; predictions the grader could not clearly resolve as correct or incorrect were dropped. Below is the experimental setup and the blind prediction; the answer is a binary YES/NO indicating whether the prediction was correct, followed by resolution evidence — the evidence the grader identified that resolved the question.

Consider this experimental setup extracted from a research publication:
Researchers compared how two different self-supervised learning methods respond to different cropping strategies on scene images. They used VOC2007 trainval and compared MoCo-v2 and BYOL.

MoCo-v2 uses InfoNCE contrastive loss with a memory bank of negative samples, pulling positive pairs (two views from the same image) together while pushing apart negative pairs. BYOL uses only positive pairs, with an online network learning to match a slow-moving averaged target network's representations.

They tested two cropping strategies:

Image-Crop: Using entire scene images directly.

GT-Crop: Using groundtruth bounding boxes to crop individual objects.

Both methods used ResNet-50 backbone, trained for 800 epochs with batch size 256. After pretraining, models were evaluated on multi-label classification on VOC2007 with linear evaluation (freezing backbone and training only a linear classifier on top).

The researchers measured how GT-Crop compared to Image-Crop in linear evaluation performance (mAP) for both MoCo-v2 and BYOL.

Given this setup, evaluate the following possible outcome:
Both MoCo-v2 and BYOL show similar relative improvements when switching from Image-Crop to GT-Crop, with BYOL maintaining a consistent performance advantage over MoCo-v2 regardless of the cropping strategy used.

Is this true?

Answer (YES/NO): NO